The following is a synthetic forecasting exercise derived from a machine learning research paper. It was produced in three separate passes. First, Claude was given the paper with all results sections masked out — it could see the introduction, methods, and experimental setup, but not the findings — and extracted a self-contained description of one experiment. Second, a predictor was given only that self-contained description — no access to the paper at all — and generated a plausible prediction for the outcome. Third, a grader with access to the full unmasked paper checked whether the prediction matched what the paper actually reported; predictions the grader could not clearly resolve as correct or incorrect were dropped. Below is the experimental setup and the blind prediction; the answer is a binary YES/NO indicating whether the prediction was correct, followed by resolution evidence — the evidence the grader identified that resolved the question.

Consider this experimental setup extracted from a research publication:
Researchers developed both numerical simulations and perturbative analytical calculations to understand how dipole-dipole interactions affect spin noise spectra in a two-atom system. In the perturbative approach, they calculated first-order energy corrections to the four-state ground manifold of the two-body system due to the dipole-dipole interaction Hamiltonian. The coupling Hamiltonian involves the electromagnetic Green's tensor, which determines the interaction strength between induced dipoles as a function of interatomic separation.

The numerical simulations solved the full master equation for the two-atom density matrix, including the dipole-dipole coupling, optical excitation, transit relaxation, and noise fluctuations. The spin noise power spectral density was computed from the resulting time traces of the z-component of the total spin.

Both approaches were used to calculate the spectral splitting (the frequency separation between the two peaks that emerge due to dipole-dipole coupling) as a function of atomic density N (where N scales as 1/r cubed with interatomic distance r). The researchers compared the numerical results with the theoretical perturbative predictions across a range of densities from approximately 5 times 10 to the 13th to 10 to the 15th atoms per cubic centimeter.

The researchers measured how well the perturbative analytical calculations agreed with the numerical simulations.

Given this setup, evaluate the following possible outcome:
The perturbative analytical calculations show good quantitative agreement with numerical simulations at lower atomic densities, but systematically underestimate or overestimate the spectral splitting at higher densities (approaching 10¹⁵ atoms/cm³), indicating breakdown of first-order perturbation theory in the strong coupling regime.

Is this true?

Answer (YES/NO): YES